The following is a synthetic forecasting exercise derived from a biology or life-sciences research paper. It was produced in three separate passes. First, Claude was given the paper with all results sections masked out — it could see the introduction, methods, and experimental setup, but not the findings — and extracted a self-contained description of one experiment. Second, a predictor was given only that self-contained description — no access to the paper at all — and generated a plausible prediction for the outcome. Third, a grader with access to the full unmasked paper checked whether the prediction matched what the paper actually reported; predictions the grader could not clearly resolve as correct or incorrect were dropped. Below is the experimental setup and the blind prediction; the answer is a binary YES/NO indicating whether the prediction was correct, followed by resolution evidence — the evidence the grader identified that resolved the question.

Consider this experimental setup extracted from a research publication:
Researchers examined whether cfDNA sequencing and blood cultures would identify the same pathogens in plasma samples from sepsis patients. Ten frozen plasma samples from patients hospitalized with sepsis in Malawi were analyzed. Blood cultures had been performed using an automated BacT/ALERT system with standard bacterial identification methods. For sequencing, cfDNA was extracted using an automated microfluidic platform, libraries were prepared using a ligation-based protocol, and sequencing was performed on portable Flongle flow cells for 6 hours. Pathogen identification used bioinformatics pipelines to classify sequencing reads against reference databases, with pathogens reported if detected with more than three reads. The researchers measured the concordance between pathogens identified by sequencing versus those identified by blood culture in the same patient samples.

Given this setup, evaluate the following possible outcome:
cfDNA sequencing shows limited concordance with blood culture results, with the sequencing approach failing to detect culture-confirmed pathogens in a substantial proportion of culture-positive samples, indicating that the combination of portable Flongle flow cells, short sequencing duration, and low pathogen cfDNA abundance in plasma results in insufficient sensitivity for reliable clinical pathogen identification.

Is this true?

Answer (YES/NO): NO